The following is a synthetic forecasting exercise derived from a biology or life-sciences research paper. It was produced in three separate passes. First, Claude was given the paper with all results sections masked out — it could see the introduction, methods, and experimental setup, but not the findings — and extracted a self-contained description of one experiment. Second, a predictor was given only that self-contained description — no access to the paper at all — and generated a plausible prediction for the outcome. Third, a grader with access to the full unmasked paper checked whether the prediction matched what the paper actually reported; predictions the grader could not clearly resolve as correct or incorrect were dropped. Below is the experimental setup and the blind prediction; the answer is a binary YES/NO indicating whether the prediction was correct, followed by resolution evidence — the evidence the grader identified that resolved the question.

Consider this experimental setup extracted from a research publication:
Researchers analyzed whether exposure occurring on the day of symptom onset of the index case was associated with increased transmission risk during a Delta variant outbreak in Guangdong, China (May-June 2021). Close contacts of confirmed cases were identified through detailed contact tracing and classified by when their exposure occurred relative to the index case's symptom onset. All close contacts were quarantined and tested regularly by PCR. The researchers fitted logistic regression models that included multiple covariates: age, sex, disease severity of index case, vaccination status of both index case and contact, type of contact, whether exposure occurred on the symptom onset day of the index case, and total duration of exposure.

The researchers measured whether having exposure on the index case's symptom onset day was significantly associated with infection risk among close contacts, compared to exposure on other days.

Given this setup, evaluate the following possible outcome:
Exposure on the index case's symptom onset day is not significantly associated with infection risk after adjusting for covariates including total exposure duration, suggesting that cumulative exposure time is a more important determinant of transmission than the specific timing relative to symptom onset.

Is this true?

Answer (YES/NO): NO